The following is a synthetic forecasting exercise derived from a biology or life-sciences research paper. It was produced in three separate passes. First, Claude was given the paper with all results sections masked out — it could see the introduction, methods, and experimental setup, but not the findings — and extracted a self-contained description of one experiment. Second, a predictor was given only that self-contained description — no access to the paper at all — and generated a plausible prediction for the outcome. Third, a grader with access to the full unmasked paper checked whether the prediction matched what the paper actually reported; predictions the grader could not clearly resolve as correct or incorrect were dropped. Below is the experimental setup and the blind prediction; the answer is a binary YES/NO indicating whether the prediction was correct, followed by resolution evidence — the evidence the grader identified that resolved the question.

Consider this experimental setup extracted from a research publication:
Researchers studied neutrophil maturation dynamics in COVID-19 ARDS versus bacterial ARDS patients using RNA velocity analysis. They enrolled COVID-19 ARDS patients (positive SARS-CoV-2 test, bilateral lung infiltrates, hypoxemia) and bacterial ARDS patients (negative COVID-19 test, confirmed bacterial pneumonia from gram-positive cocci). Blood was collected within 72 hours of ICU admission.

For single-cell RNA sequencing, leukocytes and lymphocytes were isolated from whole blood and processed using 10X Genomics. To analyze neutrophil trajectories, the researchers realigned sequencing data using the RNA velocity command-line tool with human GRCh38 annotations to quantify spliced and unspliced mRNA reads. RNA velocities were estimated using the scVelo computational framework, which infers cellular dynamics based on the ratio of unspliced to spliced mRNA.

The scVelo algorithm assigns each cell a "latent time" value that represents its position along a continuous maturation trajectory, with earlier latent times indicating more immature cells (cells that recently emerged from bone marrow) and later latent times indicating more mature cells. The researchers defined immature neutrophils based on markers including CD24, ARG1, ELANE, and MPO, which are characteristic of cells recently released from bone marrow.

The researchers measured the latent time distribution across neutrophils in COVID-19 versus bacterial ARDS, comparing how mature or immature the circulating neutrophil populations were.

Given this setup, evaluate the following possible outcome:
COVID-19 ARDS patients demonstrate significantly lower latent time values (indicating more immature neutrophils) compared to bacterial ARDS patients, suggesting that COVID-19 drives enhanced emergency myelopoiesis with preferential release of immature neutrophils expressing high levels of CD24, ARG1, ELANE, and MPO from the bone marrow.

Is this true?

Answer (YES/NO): NO